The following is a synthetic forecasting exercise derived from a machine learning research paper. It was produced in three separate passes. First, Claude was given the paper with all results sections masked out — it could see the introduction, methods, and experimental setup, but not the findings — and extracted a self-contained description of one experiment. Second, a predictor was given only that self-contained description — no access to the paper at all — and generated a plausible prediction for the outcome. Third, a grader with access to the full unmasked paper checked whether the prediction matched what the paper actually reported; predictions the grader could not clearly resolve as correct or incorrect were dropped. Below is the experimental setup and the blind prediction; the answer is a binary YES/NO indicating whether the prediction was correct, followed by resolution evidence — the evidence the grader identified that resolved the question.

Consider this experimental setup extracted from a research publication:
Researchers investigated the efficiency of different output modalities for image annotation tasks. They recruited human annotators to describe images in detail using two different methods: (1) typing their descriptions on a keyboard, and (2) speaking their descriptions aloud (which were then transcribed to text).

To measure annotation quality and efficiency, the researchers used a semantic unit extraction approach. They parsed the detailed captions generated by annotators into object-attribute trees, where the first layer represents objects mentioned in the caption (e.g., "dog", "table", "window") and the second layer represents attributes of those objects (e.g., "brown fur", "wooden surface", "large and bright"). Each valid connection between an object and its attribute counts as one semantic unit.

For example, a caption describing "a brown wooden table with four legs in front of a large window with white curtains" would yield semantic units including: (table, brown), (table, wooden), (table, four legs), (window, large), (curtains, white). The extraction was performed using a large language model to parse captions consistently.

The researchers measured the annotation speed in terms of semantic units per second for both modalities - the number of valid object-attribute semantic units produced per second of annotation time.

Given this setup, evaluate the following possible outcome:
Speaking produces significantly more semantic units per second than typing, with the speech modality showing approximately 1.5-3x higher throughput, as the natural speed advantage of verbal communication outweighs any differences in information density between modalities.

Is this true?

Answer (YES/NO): YES